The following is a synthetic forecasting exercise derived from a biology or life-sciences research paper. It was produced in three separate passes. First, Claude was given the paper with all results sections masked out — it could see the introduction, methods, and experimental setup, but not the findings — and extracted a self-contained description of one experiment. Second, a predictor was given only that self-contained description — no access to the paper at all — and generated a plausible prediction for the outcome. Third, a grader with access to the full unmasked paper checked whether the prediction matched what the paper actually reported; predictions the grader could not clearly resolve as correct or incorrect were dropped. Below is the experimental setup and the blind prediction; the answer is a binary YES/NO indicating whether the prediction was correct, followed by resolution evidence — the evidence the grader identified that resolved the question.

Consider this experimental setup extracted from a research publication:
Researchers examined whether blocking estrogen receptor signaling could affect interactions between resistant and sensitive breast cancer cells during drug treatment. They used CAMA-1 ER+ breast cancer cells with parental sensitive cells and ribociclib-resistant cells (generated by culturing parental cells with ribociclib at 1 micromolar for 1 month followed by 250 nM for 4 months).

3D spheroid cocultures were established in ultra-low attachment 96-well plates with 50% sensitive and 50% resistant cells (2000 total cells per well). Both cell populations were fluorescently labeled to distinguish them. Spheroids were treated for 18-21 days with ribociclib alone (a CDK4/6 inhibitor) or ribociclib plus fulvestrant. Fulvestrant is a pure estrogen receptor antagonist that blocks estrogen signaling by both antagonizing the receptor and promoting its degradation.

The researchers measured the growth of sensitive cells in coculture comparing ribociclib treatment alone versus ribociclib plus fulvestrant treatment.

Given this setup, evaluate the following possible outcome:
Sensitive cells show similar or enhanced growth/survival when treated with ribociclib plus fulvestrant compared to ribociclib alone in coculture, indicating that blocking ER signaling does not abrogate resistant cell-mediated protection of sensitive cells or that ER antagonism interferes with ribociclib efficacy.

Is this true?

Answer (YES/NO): YES